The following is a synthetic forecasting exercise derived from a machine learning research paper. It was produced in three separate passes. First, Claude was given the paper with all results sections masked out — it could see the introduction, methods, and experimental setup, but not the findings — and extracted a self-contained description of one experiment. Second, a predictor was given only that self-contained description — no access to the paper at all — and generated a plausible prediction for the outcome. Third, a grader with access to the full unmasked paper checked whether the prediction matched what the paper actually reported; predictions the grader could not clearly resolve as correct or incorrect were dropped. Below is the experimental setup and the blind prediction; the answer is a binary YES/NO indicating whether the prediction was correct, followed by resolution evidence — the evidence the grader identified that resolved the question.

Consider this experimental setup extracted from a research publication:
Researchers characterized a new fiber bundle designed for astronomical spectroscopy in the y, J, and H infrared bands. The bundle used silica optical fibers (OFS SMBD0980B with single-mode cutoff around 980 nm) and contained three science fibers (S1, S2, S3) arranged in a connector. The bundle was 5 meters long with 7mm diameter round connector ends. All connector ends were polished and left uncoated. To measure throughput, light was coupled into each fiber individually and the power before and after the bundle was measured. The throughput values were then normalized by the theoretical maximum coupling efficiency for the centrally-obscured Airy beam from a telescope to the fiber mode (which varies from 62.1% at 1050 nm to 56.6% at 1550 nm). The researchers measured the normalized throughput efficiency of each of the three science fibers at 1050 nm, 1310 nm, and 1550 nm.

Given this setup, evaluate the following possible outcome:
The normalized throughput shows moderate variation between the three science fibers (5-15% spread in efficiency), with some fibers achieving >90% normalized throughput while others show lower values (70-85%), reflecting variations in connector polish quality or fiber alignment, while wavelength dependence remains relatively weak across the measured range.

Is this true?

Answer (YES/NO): NO